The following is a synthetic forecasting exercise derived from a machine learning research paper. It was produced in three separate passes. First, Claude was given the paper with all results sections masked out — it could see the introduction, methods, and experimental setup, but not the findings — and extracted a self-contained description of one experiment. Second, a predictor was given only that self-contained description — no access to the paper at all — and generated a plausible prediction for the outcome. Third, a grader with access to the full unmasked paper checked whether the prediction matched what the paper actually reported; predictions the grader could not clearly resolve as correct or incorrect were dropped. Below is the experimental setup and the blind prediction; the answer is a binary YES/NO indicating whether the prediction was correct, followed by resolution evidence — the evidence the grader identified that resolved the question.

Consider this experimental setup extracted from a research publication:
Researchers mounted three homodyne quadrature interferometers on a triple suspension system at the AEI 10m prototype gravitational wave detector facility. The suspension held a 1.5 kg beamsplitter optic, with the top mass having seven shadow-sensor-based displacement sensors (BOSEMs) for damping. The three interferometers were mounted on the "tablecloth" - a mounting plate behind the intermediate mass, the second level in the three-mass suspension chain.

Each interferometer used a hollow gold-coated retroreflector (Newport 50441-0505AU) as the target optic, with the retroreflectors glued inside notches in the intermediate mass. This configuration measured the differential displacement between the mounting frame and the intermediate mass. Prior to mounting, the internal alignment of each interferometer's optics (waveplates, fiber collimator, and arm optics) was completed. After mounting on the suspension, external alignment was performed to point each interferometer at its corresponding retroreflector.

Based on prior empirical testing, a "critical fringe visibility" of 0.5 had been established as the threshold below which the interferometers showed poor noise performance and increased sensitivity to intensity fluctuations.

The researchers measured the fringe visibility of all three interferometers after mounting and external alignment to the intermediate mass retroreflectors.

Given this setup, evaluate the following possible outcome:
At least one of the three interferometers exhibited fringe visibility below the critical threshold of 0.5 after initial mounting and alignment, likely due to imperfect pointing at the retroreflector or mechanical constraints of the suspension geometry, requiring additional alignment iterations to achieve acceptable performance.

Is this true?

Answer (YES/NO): NO